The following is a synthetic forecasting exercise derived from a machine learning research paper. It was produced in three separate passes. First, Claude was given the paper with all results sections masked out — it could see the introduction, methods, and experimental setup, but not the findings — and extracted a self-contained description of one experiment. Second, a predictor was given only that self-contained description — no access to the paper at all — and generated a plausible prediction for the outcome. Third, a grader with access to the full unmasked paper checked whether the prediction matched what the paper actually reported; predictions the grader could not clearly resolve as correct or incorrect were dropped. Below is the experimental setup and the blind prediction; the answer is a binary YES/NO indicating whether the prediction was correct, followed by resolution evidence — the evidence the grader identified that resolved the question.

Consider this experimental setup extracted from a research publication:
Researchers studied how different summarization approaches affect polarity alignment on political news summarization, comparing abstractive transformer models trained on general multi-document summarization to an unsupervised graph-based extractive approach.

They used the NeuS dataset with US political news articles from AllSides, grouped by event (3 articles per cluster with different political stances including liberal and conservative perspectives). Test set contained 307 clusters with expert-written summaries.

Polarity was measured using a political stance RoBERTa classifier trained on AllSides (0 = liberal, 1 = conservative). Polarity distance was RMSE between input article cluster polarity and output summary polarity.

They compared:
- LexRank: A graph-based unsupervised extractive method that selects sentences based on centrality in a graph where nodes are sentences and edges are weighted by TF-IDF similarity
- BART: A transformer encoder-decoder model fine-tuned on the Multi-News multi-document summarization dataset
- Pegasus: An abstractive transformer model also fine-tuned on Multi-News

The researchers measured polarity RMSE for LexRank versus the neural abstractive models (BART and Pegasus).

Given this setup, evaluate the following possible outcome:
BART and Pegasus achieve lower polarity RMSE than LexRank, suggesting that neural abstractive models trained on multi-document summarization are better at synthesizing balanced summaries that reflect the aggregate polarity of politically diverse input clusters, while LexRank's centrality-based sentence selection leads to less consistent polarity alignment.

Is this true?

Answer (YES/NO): NO